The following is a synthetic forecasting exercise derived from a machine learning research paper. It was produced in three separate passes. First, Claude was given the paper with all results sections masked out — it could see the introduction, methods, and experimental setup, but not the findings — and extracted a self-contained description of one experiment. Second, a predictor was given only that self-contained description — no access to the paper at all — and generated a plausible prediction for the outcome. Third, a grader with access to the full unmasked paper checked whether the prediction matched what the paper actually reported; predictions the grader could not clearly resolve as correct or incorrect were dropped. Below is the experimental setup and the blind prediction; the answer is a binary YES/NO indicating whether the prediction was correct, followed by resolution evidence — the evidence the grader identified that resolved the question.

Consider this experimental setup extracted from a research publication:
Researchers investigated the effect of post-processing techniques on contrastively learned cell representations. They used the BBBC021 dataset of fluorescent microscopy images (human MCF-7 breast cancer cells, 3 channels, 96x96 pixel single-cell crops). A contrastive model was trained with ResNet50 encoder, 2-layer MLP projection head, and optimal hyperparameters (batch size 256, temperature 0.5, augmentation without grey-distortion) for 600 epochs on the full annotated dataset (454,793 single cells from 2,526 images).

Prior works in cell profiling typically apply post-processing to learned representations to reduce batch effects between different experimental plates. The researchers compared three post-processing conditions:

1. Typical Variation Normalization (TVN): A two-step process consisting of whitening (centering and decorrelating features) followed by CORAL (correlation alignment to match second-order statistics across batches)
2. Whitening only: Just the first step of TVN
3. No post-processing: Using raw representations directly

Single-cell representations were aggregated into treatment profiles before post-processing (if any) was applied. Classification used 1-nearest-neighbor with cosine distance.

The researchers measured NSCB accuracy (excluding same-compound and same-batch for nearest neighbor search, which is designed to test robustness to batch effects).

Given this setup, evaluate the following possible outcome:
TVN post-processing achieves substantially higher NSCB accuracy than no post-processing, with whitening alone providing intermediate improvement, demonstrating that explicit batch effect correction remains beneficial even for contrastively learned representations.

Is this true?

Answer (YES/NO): NO